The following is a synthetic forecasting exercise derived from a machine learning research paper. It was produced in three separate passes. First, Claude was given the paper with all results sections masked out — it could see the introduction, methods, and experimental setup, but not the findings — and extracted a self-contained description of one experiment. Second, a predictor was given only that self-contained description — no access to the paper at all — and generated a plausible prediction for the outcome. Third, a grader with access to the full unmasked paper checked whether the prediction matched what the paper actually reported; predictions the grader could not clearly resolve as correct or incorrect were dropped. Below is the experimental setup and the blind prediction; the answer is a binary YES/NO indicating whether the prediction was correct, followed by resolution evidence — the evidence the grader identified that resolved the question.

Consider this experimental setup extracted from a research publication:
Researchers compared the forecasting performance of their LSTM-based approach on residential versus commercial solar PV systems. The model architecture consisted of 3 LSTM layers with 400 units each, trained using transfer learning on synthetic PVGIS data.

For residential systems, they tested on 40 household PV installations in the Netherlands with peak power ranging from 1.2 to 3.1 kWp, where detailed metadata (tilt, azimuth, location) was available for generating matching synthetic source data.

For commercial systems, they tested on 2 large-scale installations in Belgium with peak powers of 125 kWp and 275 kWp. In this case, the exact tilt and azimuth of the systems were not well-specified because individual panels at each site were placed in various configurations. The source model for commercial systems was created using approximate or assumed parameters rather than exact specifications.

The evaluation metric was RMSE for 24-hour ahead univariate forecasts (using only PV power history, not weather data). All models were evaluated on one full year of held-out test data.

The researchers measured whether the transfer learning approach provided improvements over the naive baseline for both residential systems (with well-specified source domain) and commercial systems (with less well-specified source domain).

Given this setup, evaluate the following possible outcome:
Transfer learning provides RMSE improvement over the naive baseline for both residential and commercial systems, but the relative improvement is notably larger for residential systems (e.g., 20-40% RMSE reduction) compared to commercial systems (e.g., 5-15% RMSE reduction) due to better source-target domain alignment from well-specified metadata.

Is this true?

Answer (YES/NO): NO